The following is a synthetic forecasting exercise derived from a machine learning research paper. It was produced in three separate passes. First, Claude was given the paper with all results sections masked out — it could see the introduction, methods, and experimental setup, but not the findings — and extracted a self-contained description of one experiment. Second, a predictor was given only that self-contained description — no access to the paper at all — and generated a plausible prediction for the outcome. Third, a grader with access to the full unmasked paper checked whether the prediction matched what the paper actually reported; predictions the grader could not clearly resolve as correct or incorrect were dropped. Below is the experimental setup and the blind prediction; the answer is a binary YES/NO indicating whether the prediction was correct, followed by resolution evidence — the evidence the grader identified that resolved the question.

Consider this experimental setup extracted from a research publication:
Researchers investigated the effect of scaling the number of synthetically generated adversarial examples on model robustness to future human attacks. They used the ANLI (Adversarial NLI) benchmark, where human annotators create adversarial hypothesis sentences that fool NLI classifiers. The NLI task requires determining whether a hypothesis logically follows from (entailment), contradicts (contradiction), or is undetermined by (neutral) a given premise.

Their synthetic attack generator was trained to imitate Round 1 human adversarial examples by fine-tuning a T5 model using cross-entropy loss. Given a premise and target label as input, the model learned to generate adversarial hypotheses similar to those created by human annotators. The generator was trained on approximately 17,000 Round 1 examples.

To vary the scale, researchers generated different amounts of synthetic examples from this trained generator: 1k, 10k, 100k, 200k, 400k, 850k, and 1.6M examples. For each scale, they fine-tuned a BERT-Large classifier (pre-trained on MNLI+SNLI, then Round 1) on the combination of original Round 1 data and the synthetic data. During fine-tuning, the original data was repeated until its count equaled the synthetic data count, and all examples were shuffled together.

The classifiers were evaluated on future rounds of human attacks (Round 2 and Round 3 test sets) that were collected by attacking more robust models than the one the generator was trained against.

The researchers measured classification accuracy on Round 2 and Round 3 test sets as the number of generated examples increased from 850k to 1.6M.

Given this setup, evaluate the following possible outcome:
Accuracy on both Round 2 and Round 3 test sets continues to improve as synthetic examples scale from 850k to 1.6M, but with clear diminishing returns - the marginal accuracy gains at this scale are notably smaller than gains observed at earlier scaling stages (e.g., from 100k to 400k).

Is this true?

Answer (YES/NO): NO